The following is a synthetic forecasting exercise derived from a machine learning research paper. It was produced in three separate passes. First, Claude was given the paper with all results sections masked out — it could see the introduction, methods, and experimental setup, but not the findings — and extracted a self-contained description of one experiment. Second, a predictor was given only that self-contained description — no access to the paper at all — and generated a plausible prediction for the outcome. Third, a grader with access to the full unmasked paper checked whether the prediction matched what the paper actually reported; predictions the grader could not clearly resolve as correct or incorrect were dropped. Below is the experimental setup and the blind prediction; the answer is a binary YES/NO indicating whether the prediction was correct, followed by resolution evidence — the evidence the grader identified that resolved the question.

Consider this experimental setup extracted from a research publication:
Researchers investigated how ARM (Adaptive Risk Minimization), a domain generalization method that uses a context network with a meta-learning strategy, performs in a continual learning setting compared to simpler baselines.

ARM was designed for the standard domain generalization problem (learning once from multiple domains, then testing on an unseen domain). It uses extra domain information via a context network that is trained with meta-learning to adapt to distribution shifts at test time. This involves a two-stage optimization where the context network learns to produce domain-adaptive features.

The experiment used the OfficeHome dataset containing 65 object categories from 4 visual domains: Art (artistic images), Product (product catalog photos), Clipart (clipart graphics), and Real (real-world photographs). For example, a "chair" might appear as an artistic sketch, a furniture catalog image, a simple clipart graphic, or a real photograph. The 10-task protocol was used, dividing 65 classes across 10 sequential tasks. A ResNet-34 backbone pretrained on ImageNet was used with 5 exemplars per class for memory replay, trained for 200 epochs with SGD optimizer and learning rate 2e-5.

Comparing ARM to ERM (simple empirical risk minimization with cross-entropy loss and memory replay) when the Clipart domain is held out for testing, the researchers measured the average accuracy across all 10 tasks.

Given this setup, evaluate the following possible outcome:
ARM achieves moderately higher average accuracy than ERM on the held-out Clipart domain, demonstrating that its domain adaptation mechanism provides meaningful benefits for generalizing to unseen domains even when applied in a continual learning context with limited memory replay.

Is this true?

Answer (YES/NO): NO